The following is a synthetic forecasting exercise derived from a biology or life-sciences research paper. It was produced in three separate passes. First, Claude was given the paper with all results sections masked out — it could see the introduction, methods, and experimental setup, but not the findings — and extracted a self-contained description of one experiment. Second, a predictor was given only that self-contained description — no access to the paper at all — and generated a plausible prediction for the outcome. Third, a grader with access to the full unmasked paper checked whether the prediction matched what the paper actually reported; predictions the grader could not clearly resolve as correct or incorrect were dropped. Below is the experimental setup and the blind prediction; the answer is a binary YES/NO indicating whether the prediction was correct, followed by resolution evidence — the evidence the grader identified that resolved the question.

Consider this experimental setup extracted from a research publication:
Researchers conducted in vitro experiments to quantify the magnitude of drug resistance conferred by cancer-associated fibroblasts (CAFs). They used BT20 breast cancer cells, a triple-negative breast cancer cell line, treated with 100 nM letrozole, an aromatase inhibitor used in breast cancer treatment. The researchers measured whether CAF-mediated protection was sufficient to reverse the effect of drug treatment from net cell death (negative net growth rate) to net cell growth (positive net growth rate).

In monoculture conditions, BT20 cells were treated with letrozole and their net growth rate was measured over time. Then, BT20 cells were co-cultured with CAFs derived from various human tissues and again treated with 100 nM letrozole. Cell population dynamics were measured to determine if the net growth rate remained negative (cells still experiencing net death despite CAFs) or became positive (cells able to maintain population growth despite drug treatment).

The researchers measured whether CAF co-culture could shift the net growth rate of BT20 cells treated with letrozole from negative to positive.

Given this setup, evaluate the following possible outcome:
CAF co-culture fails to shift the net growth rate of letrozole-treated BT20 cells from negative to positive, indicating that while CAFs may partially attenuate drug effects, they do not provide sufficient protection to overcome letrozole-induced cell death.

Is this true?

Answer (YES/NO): NO